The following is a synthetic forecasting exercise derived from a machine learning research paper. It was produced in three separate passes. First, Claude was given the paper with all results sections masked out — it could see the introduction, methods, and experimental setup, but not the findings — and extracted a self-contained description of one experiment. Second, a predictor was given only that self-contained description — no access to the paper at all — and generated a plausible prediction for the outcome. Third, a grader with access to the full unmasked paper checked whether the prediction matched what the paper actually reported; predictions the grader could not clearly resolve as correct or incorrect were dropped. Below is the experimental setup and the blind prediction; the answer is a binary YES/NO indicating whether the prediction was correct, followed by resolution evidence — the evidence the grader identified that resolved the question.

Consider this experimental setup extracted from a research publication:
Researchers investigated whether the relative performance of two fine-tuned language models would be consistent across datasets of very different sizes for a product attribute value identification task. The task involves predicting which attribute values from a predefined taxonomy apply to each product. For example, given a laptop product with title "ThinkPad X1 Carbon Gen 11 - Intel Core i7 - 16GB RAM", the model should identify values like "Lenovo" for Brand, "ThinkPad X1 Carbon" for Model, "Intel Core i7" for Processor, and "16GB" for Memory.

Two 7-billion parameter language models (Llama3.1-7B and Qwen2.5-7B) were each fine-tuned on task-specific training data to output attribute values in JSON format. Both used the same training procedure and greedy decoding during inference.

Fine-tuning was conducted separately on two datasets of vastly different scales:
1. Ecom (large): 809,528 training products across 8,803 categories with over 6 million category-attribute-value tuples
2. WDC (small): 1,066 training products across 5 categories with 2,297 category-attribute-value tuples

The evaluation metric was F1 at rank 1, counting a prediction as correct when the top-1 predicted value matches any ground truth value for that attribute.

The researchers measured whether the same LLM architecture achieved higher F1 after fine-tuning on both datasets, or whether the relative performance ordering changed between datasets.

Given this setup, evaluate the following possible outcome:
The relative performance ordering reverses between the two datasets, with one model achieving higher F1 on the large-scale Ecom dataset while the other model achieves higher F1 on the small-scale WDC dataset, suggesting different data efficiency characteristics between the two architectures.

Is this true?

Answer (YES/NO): NO